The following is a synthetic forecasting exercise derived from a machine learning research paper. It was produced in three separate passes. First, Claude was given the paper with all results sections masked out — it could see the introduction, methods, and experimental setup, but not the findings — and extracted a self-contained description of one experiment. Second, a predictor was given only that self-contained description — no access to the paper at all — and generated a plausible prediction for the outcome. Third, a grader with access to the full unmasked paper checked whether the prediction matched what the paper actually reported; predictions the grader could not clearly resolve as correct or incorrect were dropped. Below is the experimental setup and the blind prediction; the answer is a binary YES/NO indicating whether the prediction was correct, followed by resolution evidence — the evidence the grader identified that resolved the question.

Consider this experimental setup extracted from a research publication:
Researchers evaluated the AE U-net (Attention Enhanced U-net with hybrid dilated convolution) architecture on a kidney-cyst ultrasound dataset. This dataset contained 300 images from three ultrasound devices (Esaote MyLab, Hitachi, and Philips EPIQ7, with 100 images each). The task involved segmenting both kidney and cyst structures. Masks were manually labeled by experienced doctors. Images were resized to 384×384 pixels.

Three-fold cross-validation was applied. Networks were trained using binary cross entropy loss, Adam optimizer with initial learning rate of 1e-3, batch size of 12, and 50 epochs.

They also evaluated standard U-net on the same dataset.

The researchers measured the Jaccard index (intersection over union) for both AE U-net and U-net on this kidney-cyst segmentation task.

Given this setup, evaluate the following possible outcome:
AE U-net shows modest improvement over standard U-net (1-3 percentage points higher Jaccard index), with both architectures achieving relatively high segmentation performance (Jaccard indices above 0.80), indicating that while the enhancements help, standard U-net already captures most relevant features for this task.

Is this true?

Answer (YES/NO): NO